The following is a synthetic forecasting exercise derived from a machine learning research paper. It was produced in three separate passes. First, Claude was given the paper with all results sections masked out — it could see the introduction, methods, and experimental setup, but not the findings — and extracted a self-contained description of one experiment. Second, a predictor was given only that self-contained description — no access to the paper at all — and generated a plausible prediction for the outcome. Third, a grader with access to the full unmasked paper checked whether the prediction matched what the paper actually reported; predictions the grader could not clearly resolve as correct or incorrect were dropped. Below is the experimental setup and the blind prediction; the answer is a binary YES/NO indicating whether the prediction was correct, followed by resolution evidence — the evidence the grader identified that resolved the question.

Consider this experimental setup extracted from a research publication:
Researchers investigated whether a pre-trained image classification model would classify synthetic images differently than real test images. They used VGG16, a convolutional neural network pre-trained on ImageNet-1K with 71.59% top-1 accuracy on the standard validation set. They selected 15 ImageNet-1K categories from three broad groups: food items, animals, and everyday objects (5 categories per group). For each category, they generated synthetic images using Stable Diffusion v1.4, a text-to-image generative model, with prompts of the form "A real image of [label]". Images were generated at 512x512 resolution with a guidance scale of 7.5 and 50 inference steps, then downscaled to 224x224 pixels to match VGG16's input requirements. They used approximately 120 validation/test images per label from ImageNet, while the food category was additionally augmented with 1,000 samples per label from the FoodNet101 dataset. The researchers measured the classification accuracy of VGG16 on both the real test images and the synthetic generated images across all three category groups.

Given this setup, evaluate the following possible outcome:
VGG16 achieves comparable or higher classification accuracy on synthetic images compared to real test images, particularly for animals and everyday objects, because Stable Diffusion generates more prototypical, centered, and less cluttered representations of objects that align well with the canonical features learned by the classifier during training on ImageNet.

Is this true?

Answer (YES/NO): YES